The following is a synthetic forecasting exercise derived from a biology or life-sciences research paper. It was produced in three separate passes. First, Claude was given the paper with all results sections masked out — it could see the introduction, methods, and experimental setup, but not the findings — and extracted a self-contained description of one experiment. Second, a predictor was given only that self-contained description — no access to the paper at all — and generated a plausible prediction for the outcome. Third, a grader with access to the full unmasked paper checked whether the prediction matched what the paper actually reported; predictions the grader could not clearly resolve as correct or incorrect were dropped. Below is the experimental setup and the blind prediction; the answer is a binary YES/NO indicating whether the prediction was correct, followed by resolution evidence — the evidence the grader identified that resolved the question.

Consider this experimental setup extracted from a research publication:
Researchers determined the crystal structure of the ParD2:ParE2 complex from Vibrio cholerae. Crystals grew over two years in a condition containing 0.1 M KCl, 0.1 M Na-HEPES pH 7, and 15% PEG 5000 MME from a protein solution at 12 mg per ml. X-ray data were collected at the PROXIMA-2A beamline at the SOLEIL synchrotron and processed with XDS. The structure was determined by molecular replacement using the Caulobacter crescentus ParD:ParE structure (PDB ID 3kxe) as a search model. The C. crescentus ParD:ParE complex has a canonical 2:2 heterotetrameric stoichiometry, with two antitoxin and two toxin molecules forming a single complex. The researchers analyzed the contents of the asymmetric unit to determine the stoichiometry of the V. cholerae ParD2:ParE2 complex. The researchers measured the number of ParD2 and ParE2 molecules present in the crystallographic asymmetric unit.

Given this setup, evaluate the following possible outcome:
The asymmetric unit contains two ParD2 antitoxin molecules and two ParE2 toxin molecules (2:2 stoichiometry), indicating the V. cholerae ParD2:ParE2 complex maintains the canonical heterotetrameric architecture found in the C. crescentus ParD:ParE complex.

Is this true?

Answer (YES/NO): NO